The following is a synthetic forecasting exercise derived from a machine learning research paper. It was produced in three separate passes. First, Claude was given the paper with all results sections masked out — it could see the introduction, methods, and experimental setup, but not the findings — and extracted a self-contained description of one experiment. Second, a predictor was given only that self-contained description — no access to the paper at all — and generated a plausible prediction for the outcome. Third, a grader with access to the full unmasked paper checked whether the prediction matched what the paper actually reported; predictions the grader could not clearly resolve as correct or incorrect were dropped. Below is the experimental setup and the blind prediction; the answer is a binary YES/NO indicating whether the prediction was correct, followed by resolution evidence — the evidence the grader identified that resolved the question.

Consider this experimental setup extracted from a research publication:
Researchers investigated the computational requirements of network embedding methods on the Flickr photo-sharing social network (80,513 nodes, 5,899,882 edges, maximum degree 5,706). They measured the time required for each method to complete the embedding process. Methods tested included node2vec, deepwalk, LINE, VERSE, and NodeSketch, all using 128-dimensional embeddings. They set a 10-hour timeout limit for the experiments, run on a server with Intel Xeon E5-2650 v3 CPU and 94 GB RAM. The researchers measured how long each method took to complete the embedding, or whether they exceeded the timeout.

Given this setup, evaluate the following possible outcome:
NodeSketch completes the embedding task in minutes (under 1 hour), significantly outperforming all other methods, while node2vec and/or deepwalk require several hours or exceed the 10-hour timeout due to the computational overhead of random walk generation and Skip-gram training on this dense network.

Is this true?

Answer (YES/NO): YES